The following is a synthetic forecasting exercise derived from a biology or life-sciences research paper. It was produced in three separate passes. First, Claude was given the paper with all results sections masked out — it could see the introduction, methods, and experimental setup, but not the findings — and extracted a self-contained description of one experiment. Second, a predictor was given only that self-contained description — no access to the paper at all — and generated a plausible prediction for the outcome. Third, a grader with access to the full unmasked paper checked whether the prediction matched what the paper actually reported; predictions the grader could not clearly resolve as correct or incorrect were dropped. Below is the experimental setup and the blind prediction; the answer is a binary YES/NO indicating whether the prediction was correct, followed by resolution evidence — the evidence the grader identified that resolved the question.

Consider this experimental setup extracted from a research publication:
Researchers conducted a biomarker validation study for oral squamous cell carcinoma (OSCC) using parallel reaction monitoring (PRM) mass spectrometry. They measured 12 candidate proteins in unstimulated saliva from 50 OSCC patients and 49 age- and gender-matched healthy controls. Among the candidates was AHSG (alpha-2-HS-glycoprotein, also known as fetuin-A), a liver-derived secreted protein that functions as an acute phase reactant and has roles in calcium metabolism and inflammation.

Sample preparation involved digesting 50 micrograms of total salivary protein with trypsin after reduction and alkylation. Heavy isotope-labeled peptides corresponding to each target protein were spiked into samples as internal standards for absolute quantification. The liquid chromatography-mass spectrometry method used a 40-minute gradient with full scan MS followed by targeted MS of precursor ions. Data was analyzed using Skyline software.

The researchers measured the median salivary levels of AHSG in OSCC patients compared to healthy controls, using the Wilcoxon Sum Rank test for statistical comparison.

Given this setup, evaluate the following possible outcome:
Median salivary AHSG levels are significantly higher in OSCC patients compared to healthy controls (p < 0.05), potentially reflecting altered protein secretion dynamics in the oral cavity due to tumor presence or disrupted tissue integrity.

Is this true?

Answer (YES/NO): YES